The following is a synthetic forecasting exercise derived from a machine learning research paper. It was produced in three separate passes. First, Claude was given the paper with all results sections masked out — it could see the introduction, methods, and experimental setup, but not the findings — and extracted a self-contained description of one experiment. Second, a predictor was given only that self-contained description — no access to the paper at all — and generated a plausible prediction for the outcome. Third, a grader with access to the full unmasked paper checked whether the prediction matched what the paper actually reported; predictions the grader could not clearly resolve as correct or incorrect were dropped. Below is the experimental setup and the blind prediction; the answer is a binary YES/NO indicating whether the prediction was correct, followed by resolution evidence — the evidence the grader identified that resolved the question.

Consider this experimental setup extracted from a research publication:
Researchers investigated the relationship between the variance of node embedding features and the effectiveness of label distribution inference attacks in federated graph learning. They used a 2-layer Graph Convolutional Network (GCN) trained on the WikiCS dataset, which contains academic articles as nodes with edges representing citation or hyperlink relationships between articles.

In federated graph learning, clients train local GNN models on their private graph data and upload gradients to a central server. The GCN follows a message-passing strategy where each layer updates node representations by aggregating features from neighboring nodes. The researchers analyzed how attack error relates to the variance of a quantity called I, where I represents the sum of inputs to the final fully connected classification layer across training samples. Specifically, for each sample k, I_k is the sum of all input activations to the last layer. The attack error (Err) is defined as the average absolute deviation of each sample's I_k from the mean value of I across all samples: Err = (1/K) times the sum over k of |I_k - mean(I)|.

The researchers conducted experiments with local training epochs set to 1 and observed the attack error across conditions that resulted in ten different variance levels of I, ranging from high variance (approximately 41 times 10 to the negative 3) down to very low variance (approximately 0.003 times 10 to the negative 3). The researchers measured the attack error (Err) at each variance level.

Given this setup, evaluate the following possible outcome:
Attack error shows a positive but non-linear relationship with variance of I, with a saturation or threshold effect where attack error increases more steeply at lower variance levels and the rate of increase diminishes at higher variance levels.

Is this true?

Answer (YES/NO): YES